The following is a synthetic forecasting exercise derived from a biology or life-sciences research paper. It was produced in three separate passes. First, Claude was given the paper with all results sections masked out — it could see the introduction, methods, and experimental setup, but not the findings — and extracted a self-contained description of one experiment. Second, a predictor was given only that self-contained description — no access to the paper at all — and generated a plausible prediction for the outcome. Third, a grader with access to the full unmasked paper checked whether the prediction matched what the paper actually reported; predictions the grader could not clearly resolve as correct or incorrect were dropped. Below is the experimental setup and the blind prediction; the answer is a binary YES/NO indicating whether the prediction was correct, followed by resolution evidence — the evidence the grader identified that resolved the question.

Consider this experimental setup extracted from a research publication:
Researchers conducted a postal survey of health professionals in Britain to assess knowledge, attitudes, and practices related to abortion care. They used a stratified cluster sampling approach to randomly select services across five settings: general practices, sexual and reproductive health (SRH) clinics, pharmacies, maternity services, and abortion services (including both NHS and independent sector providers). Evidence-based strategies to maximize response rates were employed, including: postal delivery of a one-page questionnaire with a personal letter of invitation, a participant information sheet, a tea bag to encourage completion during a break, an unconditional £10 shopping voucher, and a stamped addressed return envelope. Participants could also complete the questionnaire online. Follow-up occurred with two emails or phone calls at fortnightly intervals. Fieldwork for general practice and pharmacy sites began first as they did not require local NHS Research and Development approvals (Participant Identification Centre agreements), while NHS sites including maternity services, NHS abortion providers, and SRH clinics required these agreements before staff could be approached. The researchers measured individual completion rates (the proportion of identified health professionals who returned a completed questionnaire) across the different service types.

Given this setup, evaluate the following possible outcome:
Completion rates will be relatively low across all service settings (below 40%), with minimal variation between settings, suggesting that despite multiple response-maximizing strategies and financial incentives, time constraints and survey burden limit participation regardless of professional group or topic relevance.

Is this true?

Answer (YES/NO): NO